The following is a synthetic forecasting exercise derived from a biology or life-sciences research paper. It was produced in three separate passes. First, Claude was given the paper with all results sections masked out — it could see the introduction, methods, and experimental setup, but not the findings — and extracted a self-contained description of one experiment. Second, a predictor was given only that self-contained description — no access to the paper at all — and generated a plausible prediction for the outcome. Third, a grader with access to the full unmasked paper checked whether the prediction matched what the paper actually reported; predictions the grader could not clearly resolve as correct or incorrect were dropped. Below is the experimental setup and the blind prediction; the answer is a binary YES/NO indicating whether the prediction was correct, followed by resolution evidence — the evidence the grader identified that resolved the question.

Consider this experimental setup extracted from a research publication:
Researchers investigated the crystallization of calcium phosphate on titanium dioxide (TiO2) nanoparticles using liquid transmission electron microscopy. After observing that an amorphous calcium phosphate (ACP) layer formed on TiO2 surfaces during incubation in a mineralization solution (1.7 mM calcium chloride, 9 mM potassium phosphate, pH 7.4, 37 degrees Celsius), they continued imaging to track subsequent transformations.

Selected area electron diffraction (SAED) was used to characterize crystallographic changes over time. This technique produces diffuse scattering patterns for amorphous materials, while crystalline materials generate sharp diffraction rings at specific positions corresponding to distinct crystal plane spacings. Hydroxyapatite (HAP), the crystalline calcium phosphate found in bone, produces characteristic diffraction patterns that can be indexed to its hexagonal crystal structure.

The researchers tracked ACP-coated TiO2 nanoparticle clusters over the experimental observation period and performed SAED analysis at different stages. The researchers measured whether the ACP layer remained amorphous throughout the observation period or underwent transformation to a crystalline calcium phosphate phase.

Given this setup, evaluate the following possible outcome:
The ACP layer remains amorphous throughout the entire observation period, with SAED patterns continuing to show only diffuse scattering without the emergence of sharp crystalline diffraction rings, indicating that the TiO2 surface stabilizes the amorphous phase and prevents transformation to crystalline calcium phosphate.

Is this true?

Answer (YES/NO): NO